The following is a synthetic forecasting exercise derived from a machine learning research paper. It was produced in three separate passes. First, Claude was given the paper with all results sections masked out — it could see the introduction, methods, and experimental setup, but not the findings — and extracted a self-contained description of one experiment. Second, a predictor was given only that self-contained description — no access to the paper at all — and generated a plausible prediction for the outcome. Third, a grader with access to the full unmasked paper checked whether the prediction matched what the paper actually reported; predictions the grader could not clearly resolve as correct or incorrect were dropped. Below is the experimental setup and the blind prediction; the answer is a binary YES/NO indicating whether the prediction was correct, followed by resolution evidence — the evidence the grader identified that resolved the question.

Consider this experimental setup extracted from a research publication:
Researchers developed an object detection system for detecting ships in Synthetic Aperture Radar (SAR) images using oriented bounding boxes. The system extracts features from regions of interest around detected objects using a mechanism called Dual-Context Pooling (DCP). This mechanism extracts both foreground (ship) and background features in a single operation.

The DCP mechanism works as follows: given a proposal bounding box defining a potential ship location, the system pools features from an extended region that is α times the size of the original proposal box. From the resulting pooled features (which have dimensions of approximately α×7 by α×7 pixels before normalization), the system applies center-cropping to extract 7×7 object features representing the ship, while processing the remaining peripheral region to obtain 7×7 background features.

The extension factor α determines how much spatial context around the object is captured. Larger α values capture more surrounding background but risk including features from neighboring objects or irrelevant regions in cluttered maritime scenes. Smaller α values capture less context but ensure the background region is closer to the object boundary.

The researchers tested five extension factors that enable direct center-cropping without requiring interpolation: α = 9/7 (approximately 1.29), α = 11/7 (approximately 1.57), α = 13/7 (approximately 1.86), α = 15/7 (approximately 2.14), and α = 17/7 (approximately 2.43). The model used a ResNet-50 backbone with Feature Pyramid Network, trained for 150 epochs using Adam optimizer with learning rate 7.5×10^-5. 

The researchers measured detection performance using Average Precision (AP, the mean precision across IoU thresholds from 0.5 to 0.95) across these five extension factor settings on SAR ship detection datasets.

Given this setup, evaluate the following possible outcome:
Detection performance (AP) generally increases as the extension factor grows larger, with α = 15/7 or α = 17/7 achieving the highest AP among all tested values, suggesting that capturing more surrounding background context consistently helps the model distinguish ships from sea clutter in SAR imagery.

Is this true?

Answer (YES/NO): NO